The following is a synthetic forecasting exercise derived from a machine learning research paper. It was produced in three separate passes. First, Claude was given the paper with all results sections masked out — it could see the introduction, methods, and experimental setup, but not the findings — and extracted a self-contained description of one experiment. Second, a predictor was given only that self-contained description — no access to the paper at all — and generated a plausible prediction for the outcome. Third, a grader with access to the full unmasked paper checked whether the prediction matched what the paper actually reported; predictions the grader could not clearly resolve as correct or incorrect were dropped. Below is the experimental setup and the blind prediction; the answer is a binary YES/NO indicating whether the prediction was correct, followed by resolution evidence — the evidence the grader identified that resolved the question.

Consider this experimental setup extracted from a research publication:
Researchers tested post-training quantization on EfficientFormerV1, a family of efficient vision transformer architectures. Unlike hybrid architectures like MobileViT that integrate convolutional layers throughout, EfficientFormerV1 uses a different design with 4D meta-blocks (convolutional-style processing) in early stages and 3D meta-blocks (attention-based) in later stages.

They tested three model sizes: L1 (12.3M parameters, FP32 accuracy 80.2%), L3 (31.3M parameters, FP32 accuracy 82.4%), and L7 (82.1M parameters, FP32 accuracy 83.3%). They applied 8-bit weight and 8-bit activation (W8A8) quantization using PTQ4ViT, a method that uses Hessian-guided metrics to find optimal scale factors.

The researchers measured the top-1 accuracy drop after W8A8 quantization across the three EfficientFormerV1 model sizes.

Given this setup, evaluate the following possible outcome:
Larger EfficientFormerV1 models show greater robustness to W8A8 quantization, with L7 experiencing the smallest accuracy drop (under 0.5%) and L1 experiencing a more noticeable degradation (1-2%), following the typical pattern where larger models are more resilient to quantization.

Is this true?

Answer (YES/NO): NO